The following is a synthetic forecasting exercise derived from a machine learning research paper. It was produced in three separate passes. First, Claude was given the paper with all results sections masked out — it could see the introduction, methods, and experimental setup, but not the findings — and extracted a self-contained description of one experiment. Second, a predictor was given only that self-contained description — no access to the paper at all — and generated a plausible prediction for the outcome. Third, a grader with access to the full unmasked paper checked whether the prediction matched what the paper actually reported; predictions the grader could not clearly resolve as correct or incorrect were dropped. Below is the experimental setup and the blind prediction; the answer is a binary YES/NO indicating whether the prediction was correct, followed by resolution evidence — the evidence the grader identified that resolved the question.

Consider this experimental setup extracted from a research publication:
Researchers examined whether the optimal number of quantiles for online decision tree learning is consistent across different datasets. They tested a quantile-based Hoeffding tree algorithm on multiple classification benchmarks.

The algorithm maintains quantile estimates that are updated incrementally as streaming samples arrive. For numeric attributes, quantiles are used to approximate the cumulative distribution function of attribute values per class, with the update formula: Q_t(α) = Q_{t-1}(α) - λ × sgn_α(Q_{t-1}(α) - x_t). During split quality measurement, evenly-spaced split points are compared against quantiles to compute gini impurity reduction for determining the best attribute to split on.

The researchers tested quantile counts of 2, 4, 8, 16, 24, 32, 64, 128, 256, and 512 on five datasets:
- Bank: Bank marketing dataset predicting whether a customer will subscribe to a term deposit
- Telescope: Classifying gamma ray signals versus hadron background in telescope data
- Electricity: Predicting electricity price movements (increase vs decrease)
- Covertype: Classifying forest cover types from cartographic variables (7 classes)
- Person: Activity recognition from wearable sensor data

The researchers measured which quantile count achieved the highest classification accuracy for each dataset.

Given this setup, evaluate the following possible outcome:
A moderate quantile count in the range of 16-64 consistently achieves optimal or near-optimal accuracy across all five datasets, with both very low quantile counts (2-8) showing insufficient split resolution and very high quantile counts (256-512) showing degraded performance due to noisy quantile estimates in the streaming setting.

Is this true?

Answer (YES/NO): NO